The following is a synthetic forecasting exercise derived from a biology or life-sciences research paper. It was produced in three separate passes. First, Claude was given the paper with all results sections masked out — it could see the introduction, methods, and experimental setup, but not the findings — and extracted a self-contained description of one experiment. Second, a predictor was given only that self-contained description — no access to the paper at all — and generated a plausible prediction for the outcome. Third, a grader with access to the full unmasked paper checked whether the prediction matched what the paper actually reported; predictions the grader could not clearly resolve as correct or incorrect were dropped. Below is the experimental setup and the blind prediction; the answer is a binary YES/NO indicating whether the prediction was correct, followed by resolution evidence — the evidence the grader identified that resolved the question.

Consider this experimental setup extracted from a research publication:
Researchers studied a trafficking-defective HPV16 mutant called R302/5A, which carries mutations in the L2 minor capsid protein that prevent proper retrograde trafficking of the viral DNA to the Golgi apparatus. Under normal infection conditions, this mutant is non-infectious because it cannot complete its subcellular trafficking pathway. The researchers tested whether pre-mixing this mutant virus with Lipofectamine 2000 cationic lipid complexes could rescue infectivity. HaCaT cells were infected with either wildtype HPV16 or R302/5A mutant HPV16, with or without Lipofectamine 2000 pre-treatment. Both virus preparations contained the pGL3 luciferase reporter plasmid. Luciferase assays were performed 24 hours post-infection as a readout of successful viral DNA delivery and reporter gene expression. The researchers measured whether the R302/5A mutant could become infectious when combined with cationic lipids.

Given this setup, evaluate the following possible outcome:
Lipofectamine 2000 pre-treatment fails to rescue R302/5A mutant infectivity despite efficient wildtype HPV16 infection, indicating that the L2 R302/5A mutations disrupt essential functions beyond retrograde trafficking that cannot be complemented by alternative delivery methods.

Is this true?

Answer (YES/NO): NO